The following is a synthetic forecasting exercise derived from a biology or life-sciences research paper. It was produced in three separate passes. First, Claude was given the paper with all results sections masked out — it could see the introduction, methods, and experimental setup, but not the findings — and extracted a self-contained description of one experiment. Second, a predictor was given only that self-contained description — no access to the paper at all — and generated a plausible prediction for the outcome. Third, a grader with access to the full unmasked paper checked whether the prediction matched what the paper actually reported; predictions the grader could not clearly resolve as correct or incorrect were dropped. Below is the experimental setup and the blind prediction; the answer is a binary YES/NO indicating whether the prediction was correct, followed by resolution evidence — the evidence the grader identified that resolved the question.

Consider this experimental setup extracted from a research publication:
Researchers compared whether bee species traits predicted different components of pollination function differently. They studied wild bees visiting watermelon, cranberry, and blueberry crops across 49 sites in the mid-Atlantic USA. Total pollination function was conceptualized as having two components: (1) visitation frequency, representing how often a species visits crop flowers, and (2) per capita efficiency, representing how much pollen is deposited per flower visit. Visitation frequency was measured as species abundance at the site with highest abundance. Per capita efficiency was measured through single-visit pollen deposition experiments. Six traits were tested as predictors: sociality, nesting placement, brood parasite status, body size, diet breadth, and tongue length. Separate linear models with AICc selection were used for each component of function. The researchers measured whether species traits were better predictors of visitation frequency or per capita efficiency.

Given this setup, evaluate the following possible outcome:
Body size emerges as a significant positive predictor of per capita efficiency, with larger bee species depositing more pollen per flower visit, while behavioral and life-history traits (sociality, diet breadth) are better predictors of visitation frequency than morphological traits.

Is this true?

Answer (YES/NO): YES